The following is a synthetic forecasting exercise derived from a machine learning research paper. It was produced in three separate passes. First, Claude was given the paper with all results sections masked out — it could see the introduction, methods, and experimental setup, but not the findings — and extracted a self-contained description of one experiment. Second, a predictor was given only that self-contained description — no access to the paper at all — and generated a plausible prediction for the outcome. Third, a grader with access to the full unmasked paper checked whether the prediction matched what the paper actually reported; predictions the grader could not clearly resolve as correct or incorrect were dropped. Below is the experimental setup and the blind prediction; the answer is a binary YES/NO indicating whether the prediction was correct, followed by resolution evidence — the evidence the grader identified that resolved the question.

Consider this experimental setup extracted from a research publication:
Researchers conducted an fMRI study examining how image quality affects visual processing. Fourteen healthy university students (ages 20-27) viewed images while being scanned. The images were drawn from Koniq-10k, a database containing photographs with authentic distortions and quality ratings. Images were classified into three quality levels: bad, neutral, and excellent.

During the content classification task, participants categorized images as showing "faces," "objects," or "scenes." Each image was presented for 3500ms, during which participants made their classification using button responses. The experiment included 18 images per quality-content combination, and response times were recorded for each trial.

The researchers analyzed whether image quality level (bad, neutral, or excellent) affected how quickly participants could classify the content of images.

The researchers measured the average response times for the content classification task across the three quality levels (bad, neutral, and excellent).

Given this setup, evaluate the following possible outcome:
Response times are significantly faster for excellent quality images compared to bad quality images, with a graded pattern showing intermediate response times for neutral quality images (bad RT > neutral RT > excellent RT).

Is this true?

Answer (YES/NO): NO